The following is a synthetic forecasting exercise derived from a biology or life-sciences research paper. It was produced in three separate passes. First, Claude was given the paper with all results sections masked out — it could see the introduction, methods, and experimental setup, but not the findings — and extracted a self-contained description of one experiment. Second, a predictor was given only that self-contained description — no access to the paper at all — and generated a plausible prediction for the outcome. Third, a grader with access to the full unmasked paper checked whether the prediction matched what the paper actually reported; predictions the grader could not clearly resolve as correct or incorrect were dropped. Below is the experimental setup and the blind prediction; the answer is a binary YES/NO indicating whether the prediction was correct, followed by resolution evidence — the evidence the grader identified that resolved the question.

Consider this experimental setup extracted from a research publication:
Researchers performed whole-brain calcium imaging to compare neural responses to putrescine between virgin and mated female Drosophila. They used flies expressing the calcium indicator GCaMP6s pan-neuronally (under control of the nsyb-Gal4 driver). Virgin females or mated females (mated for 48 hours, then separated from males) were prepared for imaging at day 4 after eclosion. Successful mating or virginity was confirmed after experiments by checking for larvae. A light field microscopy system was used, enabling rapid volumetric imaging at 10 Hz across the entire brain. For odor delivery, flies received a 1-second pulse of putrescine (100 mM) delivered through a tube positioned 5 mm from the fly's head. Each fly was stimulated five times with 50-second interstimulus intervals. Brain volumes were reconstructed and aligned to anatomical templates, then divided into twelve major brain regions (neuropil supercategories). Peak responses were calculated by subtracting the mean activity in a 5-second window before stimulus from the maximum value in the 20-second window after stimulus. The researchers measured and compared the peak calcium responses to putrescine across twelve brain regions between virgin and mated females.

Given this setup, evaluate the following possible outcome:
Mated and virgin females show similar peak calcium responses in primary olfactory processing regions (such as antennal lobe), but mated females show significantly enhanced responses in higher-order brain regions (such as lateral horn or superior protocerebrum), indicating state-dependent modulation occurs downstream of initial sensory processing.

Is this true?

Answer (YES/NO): NO